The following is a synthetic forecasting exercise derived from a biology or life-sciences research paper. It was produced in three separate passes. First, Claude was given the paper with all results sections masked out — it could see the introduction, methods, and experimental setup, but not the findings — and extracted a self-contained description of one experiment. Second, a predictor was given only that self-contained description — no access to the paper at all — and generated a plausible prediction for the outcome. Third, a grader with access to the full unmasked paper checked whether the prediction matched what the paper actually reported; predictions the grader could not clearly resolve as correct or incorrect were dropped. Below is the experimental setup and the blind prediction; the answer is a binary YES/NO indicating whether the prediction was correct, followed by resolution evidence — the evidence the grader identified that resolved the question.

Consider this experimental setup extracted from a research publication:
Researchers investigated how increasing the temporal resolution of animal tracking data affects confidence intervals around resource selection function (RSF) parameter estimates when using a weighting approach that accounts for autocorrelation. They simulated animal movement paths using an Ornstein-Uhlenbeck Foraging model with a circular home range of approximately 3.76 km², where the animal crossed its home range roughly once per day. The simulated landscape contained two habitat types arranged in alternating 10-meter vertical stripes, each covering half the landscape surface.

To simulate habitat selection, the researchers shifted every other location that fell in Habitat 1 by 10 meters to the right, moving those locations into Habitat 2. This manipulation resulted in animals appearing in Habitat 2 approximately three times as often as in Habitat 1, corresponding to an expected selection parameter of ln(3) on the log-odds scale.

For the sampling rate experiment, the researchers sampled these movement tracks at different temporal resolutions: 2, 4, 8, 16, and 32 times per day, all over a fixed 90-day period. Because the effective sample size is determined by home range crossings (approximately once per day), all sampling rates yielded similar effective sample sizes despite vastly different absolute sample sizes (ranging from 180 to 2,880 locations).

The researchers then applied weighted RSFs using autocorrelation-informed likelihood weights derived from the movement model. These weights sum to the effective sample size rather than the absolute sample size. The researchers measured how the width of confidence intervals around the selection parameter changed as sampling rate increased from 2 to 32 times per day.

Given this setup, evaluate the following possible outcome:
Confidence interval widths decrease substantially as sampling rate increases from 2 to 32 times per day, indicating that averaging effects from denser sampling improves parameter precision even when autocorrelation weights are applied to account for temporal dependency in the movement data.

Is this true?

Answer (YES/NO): NO